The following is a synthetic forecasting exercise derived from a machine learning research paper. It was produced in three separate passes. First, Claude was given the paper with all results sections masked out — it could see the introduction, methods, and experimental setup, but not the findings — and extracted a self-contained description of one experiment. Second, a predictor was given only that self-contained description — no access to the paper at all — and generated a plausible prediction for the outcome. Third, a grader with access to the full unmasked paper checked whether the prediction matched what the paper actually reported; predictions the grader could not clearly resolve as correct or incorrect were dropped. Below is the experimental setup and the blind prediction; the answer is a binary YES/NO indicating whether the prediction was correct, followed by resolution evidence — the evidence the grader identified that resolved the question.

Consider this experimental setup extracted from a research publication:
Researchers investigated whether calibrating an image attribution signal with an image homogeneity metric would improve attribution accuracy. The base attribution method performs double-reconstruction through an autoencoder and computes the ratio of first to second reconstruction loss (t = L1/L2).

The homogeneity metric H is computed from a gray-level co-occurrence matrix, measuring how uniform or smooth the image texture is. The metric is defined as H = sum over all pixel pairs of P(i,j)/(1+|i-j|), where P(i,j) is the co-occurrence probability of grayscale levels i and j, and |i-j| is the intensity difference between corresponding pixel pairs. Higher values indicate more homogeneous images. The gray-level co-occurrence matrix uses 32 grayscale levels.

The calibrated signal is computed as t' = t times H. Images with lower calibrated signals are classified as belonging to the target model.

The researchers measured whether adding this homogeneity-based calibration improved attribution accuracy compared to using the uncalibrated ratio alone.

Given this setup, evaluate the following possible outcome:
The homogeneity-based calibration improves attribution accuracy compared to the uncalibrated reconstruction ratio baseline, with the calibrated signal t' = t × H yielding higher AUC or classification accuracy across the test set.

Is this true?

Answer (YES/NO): NO